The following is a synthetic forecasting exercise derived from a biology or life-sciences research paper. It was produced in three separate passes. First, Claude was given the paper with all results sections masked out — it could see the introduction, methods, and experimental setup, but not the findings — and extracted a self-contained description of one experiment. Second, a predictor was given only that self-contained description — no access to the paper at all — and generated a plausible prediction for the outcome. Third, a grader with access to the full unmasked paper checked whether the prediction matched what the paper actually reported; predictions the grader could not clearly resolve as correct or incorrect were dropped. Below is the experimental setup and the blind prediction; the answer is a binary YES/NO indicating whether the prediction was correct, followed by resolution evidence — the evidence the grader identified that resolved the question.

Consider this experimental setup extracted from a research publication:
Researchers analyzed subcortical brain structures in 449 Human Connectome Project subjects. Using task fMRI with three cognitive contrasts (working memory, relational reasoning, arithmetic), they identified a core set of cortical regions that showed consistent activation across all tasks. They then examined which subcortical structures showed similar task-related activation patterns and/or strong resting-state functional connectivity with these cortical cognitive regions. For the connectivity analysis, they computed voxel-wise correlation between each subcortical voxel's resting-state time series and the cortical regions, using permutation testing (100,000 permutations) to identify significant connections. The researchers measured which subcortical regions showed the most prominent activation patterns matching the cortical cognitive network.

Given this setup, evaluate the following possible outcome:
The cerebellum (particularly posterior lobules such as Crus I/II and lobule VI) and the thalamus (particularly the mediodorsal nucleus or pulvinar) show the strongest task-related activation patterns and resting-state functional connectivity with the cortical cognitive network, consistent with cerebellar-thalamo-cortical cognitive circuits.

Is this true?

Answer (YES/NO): NO